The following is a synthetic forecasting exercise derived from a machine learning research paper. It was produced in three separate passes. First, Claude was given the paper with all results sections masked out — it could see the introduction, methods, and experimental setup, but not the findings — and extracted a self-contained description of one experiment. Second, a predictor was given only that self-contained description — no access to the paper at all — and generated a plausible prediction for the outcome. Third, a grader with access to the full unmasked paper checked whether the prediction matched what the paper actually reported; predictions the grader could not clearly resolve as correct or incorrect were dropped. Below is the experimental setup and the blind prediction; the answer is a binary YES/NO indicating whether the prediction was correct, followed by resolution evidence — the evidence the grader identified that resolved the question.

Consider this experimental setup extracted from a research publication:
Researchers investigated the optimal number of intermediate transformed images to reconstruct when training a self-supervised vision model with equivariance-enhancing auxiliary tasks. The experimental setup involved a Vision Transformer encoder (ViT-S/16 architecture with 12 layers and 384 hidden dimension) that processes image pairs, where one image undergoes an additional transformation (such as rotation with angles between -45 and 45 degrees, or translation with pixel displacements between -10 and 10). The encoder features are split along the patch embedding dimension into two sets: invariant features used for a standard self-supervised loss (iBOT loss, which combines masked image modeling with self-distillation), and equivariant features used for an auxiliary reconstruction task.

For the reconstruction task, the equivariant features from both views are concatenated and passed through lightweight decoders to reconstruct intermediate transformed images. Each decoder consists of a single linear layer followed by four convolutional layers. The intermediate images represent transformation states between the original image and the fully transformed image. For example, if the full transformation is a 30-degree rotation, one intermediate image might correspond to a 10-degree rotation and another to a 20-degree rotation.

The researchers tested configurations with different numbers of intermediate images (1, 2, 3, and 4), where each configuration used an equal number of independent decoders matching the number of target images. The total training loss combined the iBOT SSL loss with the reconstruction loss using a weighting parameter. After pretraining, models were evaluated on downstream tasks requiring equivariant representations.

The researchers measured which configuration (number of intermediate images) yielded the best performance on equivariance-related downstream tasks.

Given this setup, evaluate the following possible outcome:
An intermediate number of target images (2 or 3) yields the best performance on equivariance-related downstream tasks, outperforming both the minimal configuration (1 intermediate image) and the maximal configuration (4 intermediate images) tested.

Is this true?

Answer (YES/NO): NO